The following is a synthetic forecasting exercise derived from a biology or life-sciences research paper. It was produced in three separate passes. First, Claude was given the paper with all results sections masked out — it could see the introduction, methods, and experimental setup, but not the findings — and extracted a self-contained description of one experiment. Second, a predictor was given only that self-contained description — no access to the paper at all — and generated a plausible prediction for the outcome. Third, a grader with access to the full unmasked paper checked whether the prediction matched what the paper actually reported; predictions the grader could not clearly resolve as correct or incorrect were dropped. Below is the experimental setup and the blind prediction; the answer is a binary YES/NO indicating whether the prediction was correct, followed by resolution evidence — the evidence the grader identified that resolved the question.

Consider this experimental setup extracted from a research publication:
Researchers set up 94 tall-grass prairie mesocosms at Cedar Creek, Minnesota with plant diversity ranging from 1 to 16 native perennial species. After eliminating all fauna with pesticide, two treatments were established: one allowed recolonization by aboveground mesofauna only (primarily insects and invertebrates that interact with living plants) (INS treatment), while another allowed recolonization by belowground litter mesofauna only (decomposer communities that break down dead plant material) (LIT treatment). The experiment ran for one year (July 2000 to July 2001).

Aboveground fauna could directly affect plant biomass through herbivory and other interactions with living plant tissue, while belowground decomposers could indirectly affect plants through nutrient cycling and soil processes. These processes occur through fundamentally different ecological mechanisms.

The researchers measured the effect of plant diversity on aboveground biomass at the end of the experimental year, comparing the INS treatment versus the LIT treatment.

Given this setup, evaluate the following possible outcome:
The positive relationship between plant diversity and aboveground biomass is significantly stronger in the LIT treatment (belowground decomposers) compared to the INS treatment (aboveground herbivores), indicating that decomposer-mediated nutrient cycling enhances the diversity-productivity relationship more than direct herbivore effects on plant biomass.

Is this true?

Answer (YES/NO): NO